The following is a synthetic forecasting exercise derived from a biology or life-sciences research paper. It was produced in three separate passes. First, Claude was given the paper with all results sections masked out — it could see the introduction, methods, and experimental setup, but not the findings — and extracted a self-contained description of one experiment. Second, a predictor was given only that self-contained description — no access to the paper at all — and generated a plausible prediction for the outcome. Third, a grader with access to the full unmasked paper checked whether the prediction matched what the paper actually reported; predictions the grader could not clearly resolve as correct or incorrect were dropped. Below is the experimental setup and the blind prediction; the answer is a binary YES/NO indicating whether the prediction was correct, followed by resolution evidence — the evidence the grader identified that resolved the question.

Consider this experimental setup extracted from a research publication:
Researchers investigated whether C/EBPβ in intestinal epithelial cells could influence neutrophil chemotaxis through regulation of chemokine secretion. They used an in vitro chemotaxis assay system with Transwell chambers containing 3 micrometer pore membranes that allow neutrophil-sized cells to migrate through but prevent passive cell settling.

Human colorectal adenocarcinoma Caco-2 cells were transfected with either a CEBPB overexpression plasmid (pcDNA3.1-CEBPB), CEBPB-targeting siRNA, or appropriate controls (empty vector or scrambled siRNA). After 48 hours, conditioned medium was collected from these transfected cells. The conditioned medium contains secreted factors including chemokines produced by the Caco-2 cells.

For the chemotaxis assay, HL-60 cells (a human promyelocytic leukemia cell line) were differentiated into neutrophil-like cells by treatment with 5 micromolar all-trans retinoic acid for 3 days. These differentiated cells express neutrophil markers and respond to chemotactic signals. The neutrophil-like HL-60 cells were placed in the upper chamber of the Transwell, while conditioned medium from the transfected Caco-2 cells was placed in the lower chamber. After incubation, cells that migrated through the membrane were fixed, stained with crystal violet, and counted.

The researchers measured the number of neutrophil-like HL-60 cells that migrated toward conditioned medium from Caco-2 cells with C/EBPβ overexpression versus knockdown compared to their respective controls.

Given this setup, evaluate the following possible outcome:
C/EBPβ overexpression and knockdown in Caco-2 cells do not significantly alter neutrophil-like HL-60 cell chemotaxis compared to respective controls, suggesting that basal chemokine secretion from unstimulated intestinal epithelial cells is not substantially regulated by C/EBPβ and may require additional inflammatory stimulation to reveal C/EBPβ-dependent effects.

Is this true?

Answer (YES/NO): NO